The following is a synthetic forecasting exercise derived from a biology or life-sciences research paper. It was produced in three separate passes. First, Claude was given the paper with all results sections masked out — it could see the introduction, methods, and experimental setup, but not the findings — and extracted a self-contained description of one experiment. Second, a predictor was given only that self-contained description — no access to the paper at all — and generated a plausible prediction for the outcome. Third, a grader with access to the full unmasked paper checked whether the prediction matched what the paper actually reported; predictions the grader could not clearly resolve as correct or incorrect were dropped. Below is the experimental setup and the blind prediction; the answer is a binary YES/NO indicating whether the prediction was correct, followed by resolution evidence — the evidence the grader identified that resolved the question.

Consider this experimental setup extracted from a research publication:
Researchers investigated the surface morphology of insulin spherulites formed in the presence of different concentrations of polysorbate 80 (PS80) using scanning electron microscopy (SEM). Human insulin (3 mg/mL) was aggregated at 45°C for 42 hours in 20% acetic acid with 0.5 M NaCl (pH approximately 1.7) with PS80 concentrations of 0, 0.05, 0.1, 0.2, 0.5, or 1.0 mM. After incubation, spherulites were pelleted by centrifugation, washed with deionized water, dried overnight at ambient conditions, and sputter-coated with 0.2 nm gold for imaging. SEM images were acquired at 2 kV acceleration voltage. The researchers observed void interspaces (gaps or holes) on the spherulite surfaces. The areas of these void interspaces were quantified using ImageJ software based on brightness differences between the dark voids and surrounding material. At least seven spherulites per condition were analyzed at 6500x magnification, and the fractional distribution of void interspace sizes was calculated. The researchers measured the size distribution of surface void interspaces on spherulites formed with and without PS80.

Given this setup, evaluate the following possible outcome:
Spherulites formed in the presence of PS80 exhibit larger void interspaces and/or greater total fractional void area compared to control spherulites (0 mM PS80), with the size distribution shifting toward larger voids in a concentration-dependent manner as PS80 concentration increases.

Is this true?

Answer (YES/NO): NO